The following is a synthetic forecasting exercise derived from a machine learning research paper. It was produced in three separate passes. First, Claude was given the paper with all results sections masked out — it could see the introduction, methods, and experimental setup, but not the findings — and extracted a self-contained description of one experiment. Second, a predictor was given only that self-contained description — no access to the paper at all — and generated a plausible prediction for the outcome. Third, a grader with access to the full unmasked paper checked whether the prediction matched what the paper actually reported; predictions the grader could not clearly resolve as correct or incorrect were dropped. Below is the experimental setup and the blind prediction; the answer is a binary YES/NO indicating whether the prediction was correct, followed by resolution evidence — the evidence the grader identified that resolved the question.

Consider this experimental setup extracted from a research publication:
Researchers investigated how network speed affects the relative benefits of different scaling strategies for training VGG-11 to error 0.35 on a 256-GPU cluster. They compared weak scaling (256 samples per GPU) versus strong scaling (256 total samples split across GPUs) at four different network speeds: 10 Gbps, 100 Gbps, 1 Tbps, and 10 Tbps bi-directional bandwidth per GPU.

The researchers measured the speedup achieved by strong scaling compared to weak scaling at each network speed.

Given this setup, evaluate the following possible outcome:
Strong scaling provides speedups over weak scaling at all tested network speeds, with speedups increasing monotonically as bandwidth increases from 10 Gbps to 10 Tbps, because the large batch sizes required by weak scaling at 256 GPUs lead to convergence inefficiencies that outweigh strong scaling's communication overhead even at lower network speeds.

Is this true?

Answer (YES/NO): NO